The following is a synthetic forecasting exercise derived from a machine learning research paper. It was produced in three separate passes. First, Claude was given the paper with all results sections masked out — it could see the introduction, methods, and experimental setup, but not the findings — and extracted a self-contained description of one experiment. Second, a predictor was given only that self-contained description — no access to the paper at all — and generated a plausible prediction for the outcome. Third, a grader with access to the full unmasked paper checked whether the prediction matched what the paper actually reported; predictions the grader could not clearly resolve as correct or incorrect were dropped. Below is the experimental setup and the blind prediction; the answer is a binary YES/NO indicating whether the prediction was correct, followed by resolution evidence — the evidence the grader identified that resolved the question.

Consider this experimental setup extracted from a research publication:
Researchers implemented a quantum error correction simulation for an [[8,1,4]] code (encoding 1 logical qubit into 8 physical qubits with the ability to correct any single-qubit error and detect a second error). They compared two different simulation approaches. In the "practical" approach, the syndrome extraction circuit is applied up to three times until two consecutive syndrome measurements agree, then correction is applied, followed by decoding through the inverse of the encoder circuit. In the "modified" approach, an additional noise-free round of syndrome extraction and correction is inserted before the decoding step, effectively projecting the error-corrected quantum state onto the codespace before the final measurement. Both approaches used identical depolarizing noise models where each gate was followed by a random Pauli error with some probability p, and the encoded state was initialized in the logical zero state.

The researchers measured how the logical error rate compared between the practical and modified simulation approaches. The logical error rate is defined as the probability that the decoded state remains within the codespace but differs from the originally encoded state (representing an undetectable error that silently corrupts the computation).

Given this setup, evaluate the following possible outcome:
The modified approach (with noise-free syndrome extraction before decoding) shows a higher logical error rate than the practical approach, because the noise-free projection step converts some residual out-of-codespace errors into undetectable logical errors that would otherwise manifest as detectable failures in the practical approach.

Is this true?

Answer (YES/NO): YES